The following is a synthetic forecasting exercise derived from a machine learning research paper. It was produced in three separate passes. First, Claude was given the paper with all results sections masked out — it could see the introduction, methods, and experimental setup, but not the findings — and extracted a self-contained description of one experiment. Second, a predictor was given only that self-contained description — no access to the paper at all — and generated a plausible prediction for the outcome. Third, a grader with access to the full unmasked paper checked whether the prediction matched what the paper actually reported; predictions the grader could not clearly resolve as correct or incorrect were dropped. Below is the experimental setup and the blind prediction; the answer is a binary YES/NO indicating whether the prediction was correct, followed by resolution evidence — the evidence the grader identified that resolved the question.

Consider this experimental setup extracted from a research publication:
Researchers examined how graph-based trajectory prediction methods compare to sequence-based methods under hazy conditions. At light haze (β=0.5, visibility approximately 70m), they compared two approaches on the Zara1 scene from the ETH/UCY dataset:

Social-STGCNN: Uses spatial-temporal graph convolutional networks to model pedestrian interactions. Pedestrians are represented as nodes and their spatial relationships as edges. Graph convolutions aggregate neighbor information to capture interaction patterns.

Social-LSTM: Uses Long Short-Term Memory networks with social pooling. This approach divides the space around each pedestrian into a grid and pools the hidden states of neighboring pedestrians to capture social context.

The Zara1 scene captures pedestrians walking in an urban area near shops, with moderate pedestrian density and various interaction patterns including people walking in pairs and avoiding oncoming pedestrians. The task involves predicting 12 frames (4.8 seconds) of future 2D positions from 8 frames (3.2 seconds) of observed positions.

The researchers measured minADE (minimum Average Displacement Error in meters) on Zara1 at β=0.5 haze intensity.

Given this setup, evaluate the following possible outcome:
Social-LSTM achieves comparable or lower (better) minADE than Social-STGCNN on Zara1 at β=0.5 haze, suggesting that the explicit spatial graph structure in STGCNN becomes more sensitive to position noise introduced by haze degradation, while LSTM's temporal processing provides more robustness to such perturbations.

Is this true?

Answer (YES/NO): NO